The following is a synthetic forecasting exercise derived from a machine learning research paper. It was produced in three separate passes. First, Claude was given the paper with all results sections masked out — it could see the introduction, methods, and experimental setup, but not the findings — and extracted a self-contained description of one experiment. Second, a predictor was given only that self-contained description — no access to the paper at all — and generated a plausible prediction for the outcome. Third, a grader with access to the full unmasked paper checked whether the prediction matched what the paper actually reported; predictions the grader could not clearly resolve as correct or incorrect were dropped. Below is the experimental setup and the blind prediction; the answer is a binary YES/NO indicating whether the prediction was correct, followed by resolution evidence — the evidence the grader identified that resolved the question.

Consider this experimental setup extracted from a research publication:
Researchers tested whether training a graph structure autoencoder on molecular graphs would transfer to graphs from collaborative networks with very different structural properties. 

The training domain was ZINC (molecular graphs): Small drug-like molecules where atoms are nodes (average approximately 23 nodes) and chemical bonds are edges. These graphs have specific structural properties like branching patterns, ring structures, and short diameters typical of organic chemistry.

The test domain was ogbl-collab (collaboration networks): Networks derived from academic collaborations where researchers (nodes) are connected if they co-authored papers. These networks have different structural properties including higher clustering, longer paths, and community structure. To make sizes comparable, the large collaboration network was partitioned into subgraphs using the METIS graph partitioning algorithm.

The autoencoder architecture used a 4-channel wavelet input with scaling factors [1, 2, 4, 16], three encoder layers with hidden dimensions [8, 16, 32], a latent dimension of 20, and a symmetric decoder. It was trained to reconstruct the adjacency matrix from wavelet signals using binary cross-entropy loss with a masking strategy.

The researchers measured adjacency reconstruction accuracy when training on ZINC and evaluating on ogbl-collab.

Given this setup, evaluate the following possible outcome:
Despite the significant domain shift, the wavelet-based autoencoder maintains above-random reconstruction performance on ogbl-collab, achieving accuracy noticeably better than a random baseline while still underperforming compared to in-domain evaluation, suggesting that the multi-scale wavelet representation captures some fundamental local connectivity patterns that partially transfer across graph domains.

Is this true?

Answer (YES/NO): NO